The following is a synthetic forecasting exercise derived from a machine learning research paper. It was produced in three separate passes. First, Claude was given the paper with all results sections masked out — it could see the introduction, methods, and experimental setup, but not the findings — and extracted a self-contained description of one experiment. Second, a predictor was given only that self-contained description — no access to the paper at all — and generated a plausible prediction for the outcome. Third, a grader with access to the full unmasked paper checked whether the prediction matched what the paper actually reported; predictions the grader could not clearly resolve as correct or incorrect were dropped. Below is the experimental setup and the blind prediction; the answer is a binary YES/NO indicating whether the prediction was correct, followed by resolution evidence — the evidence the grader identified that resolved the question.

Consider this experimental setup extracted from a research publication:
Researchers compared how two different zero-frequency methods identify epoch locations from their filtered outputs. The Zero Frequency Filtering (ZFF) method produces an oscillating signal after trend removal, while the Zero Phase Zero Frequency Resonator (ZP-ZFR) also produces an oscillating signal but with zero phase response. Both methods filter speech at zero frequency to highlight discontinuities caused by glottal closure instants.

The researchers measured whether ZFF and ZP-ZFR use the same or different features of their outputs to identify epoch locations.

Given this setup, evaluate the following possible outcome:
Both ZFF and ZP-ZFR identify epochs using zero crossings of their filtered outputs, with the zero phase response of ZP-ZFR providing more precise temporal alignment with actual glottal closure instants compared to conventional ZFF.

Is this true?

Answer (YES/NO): NO